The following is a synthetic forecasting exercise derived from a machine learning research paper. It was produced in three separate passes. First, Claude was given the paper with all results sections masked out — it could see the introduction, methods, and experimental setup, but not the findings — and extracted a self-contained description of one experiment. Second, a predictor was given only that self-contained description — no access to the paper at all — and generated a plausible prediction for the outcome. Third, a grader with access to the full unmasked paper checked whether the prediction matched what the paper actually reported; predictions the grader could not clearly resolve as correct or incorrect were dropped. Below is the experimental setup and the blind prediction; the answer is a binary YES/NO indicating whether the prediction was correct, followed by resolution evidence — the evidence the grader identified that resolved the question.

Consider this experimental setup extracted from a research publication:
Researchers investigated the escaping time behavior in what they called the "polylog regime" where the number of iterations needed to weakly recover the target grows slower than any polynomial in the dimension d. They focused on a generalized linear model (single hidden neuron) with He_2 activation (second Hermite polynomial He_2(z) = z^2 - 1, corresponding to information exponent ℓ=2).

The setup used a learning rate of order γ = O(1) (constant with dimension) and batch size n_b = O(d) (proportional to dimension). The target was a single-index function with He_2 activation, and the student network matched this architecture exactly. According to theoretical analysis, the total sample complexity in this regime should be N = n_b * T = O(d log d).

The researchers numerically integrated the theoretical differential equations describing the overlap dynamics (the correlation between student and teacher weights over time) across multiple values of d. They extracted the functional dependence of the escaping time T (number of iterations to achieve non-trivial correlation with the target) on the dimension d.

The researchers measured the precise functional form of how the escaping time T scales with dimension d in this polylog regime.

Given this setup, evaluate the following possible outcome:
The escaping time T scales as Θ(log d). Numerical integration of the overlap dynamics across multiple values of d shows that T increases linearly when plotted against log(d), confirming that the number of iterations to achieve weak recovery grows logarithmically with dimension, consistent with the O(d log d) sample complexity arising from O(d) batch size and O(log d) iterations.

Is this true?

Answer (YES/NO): YES